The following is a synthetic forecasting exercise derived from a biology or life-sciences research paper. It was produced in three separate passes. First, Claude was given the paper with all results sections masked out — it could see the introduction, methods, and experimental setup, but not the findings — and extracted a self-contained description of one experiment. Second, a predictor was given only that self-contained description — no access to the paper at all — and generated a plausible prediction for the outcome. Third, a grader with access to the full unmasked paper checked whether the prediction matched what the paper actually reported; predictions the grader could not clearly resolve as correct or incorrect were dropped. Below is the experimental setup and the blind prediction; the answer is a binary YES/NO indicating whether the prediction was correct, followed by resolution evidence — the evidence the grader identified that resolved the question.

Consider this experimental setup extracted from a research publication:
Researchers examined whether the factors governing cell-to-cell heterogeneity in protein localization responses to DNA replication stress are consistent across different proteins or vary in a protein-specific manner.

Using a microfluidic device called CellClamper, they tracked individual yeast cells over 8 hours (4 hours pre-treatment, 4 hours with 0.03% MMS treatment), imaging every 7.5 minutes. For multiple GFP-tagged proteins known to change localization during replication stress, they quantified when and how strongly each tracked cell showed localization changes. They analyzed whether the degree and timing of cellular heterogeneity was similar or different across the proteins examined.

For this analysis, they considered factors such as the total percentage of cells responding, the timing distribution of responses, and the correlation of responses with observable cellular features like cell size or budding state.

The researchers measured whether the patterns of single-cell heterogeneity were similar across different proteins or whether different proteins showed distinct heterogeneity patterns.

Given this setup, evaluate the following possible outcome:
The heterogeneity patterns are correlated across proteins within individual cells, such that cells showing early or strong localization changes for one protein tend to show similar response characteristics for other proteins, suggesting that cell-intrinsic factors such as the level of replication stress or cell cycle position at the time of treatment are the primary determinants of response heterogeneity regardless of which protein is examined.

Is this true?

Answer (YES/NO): NO